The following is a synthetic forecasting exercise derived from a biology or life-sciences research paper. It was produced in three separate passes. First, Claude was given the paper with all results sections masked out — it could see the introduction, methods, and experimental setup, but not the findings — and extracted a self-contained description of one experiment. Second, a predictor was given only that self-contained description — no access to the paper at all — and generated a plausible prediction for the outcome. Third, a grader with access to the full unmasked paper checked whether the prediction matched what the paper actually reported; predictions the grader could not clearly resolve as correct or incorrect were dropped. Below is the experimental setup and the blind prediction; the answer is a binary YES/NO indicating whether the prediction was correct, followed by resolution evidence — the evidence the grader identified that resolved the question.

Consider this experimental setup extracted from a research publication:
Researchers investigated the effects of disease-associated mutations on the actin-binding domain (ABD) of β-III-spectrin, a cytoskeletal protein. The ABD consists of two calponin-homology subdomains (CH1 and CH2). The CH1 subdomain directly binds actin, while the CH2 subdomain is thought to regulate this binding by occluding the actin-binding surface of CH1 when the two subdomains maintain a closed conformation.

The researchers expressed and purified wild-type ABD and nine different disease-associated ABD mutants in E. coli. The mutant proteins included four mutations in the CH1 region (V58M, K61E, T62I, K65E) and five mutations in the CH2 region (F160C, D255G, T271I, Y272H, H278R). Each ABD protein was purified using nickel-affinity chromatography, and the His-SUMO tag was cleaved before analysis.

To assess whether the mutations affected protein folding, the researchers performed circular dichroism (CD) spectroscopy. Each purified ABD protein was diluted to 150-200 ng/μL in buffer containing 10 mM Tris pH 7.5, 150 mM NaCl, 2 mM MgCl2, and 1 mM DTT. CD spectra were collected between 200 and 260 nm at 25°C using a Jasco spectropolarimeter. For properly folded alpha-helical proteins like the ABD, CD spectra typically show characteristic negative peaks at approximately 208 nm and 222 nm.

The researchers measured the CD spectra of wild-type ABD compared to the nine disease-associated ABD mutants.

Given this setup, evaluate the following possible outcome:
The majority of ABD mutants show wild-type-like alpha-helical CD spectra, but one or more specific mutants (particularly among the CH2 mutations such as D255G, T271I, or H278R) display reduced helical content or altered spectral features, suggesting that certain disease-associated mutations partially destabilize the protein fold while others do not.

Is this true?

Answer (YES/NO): NO